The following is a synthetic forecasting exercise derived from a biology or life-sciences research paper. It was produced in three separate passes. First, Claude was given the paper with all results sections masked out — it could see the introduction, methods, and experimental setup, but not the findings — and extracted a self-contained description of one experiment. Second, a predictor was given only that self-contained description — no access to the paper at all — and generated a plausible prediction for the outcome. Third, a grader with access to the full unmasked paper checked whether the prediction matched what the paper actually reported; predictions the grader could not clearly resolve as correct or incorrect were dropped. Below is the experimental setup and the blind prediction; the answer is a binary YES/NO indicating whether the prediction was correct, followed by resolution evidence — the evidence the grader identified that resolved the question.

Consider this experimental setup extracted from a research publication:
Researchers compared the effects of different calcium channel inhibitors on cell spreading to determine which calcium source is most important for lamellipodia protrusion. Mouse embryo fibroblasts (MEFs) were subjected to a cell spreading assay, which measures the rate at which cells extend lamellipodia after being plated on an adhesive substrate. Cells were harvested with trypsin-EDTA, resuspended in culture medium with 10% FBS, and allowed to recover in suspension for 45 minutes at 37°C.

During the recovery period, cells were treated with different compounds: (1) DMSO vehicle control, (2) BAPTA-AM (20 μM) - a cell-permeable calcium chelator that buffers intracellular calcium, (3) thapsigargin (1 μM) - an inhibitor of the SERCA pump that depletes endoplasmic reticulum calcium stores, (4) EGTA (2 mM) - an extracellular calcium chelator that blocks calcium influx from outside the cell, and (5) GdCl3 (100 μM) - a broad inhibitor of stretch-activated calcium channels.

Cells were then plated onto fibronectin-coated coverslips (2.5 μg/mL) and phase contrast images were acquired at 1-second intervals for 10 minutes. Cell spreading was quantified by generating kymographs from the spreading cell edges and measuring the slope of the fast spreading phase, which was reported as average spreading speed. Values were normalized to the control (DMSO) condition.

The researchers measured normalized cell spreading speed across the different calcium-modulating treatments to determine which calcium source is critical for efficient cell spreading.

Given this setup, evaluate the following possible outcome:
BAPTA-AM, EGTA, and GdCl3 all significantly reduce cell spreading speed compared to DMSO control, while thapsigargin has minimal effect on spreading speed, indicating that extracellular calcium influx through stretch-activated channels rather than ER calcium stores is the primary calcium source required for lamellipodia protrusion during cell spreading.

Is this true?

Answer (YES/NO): YES